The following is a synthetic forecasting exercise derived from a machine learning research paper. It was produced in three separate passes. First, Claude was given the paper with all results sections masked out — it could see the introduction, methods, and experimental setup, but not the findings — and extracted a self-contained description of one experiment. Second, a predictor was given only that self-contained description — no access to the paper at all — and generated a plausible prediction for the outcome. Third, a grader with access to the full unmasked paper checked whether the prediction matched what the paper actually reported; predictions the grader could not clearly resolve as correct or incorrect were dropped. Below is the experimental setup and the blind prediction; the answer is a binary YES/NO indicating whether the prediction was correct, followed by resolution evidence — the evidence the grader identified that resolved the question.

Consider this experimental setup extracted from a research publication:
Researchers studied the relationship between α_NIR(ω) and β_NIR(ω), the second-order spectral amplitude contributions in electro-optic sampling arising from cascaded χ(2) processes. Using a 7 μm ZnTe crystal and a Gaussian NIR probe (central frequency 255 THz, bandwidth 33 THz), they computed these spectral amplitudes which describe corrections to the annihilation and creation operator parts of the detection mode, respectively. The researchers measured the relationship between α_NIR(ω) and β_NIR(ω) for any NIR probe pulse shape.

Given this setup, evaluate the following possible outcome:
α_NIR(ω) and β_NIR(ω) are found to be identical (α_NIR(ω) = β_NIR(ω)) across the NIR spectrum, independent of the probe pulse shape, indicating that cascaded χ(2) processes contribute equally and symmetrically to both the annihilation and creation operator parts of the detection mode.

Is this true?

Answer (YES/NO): NO